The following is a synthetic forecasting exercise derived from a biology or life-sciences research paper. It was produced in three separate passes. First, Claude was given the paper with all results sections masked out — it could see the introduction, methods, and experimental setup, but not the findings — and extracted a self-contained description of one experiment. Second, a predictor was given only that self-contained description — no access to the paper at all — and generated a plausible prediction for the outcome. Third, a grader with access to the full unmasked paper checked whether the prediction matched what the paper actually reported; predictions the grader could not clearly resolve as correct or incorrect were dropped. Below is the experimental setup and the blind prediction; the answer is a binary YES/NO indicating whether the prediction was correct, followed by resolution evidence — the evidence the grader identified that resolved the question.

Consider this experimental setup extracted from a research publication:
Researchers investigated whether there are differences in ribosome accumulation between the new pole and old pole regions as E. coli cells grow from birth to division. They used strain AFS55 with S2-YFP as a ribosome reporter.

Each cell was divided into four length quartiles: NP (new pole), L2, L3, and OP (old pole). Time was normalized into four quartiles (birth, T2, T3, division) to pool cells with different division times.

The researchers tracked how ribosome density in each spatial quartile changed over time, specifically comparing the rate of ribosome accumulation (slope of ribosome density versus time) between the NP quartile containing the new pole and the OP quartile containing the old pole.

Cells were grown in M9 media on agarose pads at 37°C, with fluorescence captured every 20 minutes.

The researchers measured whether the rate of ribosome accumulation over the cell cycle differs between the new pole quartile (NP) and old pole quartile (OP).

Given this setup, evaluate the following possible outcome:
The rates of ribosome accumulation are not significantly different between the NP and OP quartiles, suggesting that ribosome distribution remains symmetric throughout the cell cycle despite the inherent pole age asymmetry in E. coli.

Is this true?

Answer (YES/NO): NO